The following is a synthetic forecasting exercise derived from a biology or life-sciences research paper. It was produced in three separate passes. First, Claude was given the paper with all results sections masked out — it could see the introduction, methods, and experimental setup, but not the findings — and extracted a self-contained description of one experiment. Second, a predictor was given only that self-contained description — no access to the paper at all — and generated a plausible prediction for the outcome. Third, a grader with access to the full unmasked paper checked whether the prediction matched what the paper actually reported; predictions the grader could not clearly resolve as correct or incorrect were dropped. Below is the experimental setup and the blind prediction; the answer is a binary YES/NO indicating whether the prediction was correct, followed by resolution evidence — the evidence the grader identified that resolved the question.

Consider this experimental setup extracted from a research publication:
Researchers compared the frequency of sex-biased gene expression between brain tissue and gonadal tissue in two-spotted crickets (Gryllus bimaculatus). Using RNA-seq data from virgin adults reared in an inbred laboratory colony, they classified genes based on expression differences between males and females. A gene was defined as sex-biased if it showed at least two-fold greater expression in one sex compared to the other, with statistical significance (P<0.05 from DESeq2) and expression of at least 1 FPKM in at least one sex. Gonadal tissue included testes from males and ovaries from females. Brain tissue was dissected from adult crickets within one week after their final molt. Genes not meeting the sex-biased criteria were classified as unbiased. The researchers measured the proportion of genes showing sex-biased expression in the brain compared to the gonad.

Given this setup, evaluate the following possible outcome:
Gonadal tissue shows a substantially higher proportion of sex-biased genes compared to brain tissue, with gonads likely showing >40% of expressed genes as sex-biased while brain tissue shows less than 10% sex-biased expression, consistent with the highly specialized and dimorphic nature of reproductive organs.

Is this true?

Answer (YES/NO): NO